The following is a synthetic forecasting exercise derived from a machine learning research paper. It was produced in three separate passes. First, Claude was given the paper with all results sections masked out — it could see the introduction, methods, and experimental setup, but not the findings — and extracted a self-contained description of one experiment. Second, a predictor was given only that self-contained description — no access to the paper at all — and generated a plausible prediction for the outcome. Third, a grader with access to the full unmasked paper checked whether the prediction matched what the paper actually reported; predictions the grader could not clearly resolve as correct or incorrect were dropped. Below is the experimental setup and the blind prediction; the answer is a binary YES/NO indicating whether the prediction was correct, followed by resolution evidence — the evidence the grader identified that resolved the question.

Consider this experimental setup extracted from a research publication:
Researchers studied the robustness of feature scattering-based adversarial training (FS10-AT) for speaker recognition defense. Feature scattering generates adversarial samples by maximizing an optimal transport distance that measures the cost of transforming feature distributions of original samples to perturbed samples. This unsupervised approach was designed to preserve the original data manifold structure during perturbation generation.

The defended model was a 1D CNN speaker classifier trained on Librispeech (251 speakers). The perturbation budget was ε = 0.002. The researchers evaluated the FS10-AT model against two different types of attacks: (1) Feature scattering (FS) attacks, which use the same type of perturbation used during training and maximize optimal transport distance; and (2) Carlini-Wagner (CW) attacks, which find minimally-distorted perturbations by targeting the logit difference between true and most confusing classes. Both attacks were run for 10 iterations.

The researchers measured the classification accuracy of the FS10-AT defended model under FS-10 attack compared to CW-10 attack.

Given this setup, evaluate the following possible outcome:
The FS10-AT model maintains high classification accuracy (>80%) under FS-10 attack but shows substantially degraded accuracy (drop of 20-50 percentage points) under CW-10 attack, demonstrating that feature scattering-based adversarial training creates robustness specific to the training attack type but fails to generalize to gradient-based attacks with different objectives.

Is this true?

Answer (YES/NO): NO